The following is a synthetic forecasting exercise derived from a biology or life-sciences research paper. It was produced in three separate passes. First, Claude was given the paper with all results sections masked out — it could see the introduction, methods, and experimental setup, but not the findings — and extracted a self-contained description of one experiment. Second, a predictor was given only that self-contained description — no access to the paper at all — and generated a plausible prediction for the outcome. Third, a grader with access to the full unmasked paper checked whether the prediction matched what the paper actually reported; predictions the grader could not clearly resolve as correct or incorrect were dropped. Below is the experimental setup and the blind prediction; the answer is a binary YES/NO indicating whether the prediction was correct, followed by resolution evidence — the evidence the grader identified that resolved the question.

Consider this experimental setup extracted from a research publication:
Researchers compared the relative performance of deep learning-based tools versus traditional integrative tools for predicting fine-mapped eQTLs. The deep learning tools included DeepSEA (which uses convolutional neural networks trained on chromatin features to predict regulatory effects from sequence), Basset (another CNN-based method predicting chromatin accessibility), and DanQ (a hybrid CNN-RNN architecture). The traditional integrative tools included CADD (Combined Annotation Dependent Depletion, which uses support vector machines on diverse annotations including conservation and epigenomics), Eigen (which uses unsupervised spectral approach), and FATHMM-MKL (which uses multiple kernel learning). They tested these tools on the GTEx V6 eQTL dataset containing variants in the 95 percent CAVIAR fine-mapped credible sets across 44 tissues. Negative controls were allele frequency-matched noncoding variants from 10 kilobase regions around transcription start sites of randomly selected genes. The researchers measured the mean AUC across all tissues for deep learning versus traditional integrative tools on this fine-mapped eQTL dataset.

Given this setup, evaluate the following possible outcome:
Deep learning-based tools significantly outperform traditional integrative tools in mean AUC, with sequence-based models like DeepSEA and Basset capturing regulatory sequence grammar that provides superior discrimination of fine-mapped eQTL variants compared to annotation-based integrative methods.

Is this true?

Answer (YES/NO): NO